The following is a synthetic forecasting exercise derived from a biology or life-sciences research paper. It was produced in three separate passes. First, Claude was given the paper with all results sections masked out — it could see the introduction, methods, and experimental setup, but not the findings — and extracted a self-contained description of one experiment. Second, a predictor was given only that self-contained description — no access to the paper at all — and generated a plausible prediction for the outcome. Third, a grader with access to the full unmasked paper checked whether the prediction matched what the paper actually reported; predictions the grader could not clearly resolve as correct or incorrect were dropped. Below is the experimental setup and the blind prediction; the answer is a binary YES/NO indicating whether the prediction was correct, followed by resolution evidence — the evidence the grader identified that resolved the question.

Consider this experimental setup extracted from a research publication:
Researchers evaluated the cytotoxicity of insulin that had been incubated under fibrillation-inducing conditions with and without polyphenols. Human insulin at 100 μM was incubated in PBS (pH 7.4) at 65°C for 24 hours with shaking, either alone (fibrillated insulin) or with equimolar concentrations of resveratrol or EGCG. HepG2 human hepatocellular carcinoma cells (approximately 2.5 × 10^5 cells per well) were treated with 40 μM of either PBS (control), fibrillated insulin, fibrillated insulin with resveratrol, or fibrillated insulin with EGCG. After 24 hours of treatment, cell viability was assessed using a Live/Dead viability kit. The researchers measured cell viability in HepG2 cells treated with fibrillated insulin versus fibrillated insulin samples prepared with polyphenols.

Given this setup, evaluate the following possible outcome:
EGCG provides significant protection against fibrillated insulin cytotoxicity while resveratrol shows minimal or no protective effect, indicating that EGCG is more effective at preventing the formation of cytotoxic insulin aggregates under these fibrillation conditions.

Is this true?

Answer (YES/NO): NO